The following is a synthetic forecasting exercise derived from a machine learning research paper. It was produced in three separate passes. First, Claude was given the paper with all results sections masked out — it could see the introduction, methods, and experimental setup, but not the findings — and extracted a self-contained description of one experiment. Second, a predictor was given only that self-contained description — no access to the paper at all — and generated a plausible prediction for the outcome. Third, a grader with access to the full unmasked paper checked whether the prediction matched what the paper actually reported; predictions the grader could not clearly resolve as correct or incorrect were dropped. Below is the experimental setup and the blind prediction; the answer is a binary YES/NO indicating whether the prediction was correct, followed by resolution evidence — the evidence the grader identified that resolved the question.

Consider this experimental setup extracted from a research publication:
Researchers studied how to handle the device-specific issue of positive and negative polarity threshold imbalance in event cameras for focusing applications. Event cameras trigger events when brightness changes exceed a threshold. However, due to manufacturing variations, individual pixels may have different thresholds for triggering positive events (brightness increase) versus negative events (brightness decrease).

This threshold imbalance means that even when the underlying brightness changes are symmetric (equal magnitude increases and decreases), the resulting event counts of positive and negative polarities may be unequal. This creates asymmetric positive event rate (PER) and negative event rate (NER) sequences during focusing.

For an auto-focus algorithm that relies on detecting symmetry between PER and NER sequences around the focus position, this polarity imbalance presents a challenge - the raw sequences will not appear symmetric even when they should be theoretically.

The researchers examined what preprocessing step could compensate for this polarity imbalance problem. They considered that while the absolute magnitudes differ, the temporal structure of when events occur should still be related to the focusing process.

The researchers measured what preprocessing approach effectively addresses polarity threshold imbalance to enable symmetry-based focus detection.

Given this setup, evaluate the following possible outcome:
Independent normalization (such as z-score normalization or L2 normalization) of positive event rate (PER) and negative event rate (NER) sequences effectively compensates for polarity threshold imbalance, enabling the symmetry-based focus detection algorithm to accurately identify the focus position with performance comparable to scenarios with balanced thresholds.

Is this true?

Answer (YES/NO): YES